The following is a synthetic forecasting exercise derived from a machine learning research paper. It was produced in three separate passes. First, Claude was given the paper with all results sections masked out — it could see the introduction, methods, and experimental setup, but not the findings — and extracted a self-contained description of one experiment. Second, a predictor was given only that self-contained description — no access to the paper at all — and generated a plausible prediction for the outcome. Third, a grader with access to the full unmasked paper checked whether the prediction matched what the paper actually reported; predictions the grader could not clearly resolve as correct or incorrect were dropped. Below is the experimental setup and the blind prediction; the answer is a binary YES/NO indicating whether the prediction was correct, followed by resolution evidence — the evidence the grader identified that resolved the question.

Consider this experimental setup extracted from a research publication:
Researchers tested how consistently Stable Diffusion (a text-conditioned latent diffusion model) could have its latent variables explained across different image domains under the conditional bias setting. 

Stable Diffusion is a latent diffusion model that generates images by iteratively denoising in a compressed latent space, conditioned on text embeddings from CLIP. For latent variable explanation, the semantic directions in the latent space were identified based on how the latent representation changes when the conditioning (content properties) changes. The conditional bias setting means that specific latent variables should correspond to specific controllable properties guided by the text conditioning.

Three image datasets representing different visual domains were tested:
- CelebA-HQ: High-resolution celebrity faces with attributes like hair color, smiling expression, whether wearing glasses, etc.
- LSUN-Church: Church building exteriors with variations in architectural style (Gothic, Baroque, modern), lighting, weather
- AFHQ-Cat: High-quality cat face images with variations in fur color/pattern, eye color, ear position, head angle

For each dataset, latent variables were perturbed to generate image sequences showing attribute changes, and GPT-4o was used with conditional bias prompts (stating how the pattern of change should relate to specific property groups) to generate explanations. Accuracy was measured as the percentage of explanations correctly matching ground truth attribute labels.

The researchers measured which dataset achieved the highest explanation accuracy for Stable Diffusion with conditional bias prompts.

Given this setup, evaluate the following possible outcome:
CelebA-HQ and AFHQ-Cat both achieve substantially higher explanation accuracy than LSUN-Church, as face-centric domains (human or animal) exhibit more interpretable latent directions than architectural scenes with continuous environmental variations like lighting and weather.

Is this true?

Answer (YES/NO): NO